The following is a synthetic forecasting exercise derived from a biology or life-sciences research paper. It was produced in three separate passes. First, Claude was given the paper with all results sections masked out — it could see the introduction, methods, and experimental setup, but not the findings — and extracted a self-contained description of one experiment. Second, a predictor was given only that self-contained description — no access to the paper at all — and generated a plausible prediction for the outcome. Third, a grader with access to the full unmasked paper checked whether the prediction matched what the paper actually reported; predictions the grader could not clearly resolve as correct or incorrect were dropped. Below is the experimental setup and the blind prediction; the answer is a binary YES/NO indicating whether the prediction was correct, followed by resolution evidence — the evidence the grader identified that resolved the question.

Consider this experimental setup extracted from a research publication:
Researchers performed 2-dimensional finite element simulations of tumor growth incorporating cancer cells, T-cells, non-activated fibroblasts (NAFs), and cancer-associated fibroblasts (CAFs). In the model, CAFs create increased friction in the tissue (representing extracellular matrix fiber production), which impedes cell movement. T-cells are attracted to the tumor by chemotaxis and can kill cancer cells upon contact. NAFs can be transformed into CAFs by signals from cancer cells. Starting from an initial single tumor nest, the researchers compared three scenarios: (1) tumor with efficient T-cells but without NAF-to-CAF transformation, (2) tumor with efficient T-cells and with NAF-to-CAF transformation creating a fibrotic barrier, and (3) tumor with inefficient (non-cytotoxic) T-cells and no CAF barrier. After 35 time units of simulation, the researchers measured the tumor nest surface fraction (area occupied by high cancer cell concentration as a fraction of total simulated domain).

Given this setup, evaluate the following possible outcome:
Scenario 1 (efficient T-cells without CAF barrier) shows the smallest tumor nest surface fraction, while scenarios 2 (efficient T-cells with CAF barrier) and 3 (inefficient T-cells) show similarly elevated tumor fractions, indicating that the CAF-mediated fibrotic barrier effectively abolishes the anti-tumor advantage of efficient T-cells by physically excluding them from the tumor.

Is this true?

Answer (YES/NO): NO